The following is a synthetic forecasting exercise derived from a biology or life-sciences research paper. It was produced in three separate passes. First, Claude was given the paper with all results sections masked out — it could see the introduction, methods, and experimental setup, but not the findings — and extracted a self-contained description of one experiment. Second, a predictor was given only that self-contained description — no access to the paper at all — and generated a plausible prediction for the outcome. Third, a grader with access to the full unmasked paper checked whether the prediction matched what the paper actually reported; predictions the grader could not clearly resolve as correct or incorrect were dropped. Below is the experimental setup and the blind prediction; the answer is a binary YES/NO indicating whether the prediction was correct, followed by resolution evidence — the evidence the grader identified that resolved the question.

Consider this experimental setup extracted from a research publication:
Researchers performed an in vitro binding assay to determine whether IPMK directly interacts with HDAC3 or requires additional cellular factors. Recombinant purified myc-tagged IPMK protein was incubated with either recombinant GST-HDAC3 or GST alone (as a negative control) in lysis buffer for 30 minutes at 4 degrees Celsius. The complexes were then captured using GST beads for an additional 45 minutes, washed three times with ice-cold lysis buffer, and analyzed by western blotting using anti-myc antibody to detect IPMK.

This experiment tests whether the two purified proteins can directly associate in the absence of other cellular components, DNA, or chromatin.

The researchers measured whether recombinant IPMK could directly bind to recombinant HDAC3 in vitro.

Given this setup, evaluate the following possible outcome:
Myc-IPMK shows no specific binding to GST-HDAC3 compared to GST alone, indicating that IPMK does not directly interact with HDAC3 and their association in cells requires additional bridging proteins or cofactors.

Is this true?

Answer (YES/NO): NO